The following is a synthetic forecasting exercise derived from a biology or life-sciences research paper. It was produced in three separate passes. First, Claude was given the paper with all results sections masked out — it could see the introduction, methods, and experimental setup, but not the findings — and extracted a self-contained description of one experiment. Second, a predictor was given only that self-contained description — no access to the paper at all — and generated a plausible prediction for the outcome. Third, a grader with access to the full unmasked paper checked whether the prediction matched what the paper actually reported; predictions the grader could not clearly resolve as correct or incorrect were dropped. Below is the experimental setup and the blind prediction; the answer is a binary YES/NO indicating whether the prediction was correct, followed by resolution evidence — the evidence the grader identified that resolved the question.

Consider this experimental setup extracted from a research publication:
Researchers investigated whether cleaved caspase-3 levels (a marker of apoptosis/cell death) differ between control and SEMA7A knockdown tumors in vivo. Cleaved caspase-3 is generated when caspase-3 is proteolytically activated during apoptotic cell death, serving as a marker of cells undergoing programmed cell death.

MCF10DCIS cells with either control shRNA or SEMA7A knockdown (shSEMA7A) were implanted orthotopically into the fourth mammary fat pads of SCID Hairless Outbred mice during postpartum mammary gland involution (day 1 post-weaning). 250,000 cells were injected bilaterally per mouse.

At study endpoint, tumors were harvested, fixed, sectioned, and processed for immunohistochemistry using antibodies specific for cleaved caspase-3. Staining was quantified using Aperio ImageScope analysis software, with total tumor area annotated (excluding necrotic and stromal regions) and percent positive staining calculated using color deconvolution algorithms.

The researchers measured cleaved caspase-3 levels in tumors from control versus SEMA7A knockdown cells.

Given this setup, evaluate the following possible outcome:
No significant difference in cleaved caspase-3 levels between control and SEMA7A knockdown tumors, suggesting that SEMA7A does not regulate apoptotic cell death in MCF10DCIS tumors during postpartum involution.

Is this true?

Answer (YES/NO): NO